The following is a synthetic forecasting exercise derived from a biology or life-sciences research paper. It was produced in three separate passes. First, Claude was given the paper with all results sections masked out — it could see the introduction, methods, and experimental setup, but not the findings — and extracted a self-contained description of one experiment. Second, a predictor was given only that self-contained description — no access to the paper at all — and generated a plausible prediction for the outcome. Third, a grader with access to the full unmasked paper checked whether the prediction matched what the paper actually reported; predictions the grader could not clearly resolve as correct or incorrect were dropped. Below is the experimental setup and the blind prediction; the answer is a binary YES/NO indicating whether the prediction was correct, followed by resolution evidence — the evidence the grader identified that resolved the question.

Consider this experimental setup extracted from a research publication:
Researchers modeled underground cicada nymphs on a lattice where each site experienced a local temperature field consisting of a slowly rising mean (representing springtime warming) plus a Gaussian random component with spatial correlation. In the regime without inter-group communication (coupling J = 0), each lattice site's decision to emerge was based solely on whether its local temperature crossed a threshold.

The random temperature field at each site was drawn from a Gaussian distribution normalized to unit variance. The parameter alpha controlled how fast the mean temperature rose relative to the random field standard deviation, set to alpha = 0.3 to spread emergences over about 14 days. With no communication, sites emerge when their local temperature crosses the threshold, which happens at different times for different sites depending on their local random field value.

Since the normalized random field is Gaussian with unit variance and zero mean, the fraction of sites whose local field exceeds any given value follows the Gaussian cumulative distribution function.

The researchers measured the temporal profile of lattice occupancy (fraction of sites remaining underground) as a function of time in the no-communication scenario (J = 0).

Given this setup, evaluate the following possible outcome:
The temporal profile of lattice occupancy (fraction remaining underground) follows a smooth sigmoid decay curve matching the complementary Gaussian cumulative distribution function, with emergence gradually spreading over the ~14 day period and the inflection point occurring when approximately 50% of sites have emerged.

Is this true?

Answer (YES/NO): YES